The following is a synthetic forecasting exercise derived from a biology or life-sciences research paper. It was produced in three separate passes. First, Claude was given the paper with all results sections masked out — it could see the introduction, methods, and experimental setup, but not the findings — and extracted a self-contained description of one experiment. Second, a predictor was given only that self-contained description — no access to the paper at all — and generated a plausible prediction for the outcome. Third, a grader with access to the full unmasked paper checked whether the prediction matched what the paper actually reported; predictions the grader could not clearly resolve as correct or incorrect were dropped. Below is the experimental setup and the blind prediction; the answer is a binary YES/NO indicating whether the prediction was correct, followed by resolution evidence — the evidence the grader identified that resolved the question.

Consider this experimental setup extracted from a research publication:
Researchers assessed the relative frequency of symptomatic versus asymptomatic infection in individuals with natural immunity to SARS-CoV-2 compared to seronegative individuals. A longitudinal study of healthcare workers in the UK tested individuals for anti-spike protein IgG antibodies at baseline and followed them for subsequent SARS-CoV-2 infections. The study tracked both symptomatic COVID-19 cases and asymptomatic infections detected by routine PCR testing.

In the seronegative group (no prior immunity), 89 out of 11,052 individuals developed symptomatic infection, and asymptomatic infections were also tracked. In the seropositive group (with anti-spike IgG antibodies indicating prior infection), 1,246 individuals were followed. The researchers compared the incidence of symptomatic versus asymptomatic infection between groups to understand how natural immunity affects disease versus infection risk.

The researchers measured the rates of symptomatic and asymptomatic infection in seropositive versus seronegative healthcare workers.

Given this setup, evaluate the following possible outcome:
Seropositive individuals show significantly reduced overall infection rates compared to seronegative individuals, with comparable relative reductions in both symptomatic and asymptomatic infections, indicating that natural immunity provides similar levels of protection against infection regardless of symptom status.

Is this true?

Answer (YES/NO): NO